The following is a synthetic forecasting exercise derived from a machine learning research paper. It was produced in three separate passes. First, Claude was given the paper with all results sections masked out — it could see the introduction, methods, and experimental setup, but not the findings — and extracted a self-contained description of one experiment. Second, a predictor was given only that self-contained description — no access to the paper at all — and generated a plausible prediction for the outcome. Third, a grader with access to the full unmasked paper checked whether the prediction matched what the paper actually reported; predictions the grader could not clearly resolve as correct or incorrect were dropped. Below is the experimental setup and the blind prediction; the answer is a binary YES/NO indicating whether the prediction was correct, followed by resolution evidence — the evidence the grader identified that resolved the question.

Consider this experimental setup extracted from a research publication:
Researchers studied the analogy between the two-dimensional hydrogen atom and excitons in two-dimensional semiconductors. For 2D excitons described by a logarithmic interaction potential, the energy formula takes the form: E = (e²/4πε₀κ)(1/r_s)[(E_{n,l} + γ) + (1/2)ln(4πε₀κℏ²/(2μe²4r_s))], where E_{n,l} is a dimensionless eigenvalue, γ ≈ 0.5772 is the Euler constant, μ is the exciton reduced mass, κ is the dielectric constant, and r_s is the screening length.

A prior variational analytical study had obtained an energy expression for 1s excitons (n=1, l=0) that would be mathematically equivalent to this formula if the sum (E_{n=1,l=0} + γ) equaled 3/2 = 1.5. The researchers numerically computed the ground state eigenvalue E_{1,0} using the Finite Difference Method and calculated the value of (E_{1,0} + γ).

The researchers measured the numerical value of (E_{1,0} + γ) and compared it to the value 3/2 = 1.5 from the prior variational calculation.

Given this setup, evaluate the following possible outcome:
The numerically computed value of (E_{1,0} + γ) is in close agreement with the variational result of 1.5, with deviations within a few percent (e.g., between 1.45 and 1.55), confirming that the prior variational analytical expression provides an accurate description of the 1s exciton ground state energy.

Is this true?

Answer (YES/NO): NO